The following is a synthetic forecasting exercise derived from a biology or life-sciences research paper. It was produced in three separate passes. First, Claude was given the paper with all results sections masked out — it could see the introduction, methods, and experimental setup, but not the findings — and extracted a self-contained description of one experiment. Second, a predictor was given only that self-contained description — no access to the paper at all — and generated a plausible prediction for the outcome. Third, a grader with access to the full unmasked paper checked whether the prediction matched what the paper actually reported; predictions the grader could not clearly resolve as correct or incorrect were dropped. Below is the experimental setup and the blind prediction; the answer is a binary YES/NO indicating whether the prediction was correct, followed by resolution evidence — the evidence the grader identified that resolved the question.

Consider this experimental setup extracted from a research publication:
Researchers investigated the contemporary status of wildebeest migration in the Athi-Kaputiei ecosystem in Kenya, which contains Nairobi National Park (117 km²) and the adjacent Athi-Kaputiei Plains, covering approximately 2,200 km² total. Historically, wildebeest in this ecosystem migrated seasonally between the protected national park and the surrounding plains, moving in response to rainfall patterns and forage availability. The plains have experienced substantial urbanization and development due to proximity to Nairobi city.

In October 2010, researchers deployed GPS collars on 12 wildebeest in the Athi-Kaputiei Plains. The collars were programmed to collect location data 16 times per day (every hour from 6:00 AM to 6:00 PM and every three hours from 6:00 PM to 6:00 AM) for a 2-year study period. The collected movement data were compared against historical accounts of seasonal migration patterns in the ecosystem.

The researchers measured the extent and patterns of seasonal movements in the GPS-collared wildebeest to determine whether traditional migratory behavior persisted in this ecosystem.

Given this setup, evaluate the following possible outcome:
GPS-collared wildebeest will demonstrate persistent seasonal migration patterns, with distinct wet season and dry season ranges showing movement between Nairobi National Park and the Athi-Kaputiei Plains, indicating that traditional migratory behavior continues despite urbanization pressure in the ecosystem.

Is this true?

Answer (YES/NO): NO